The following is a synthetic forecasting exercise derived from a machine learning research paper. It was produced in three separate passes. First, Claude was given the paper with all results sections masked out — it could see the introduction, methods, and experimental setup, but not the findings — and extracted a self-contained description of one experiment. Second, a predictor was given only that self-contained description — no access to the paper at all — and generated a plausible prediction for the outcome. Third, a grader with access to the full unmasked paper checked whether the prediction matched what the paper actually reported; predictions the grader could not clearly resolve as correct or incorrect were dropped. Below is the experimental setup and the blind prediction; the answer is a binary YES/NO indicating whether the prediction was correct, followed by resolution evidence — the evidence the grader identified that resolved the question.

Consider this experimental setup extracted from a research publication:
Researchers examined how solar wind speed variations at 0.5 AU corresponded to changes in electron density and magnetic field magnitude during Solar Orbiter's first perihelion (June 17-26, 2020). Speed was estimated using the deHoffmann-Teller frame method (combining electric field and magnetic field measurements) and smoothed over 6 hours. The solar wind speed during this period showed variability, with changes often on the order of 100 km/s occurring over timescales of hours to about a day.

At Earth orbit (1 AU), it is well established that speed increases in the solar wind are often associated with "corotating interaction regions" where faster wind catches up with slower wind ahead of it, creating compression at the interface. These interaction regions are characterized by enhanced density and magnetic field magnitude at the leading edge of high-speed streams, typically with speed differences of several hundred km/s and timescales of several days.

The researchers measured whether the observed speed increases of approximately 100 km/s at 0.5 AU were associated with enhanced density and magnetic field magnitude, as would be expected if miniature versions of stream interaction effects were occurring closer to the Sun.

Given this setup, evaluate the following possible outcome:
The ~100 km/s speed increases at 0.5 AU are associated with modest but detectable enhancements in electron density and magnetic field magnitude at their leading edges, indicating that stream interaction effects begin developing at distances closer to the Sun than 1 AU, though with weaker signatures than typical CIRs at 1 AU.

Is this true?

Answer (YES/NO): YES